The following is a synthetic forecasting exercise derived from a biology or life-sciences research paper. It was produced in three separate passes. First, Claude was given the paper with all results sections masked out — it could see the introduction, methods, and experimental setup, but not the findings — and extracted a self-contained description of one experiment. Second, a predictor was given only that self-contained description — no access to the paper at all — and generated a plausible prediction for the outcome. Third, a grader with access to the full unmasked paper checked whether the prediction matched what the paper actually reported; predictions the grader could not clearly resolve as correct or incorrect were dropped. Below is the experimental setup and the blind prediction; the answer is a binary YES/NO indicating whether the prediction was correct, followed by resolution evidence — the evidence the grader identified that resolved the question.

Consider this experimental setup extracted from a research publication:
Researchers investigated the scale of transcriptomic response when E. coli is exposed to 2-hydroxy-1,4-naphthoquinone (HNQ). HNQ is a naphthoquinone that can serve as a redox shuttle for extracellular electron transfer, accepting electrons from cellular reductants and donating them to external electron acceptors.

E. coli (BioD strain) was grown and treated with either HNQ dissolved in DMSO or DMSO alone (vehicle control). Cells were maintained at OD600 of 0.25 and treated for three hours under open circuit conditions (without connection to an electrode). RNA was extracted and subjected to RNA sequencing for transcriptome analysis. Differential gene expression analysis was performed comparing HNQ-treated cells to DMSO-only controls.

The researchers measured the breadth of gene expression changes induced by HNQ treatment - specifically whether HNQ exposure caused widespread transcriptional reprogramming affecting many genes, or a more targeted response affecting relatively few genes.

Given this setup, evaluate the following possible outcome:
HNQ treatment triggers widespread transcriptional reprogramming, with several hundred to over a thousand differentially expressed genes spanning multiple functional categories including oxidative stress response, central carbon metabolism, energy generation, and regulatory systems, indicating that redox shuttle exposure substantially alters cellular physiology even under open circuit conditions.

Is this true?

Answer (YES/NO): NO